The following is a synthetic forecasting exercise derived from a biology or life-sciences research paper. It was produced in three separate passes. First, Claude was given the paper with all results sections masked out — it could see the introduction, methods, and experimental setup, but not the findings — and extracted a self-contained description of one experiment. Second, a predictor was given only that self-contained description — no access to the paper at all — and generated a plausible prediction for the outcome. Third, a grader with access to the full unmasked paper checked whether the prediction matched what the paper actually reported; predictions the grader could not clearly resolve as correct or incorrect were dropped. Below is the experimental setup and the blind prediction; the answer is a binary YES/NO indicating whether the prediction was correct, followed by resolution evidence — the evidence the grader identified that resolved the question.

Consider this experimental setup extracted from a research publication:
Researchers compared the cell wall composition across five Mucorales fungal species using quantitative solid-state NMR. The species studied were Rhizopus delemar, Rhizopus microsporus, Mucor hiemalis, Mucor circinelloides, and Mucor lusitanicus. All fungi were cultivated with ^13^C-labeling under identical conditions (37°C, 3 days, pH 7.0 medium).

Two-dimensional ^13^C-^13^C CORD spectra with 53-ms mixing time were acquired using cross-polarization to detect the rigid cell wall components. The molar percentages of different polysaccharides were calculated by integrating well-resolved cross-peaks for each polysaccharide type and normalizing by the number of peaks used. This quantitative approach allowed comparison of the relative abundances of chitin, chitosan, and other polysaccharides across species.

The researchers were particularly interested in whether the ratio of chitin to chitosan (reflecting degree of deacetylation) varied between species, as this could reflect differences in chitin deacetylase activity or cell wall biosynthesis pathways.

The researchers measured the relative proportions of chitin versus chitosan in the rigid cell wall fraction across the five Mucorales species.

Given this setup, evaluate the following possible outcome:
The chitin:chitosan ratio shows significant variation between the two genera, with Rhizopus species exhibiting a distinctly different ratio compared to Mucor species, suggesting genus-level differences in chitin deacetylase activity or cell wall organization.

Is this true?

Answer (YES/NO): NO